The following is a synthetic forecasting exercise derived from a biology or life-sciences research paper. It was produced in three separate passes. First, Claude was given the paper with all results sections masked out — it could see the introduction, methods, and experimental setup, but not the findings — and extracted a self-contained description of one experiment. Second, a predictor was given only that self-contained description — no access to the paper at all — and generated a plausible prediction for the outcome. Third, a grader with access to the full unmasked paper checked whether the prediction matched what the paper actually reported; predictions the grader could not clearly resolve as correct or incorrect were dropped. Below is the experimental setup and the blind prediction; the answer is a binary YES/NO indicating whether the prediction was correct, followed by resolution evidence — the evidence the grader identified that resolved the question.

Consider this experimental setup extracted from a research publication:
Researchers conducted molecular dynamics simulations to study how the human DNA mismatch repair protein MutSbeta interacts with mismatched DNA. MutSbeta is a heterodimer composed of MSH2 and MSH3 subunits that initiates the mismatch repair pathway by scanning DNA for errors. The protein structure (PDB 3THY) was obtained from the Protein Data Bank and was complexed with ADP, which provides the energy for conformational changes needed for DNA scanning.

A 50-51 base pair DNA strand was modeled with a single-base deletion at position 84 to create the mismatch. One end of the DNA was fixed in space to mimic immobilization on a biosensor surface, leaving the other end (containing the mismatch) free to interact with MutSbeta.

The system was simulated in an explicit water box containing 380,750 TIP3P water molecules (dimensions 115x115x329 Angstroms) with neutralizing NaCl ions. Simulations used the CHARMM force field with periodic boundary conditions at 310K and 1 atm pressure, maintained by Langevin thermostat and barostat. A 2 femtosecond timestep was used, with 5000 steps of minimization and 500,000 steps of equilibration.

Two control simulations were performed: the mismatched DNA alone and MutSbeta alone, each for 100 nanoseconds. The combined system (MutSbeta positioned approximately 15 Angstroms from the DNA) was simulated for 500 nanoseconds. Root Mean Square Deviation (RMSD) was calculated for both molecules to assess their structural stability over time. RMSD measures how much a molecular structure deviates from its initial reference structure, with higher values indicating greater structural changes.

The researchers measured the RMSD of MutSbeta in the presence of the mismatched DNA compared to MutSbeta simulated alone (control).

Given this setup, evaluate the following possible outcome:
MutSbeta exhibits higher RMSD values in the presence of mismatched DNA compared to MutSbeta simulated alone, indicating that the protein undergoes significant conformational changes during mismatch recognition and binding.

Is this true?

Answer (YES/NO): NO